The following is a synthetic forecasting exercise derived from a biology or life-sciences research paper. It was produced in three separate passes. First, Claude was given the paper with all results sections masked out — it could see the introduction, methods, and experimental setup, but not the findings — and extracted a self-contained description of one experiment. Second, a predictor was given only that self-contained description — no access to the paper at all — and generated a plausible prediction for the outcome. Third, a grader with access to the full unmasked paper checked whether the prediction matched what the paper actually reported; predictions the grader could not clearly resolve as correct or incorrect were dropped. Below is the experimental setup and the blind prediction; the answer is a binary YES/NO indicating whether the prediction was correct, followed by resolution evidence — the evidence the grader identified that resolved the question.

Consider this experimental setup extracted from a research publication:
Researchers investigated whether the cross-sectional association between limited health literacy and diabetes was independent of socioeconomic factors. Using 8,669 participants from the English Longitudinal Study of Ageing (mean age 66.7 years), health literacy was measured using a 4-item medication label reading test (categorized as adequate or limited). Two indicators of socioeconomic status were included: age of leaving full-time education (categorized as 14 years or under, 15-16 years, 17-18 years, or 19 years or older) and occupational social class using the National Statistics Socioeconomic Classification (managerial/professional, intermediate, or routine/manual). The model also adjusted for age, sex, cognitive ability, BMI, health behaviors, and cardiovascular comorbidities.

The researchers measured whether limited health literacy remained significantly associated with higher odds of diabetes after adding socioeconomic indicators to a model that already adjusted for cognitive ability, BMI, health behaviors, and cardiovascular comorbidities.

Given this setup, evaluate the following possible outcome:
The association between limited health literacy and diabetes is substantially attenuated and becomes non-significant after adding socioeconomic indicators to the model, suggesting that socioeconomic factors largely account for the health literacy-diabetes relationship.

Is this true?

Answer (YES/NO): NO